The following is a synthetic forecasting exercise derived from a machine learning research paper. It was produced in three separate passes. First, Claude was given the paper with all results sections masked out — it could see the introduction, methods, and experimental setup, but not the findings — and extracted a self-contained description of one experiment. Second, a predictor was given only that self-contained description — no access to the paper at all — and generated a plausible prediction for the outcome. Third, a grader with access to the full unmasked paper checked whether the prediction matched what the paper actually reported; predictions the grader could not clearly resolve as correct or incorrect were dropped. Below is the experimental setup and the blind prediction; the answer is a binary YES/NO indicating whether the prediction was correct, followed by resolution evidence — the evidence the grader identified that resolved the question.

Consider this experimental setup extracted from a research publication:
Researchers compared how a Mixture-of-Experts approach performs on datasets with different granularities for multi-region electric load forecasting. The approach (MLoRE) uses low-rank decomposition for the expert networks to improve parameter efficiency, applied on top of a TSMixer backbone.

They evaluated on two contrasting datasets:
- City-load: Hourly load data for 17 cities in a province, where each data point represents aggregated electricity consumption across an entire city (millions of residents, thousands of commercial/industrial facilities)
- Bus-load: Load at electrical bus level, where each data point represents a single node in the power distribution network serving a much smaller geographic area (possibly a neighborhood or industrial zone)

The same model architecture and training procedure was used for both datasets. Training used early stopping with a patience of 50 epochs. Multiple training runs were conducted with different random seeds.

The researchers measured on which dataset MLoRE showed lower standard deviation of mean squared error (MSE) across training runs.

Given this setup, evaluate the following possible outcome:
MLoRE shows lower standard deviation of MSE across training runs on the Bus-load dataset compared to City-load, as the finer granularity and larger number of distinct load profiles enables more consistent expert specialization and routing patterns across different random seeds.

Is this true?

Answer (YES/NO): NO